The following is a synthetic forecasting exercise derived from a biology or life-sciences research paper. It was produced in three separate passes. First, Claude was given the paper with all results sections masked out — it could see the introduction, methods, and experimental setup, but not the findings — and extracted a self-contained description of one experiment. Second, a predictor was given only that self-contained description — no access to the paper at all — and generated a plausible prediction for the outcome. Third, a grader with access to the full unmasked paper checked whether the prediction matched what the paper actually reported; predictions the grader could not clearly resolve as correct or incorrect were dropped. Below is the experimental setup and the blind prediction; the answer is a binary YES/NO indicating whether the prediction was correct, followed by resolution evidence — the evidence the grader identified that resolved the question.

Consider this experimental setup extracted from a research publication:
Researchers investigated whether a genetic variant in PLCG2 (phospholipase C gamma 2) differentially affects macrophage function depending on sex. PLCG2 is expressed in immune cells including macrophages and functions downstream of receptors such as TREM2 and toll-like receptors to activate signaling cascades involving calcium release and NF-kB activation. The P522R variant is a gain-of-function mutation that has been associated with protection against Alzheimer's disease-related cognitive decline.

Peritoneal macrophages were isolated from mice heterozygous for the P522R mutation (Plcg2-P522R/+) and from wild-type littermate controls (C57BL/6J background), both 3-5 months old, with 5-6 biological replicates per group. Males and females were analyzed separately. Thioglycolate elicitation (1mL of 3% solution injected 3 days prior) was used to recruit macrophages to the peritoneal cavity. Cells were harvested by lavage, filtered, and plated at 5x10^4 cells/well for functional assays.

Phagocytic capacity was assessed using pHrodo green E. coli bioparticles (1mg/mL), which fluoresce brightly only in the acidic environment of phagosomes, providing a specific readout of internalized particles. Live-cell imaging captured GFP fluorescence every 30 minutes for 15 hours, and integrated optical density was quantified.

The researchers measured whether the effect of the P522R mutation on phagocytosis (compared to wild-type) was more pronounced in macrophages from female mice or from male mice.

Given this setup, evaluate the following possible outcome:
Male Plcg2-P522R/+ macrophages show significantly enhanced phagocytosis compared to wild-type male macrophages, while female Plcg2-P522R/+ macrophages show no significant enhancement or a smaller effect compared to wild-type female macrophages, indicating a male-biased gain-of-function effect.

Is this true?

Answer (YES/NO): NO